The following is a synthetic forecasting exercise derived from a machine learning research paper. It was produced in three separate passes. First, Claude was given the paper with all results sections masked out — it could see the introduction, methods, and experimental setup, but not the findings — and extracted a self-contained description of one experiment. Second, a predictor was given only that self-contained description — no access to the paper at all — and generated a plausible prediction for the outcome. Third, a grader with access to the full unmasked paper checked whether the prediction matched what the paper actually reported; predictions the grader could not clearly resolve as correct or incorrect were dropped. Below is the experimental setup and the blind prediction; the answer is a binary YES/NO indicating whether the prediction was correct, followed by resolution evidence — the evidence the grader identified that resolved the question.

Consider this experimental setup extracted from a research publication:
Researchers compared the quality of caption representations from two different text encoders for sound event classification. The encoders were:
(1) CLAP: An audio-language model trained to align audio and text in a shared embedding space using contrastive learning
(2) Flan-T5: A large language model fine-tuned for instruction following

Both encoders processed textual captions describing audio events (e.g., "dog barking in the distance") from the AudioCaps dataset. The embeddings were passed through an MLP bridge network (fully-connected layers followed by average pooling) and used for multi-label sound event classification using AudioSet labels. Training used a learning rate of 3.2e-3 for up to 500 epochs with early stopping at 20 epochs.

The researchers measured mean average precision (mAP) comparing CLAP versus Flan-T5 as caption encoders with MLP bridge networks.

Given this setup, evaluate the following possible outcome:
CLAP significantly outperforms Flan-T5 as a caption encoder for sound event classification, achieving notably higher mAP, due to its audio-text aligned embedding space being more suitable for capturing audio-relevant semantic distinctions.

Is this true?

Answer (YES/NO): YES